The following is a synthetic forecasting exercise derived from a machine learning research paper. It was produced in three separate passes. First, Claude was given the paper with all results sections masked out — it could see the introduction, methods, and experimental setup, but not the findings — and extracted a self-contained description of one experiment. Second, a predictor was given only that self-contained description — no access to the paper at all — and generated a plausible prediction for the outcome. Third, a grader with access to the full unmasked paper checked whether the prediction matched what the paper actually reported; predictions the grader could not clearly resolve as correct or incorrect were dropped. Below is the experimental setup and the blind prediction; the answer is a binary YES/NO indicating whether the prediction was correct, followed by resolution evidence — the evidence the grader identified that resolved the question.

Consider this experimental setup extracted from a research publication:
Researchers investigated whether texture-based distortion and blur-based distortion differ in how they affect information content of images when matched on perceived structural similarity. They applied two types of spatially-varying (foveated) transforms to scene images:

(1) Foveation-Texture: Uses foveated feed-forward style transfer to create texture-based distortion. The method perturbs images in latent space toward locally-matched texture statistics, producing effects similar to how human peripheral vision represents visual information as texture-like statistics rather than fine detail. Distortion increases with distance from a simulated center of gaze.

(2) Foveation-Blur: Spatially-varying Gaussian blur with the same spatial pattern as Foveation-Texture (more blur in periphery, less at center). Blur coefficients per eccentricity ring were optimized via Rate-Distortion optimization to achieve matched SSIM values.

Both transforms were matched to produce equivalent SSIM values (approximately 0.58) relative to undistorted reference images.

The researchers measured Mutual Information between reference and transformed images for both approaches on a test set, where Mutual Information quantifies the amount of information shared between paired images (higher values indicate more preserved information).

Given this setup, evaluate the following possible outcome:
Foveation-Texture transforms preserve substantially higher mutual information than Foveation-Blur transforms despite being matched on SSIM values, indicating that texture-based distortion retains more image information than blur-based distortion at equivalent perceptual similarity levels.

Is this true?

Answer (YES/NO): NO